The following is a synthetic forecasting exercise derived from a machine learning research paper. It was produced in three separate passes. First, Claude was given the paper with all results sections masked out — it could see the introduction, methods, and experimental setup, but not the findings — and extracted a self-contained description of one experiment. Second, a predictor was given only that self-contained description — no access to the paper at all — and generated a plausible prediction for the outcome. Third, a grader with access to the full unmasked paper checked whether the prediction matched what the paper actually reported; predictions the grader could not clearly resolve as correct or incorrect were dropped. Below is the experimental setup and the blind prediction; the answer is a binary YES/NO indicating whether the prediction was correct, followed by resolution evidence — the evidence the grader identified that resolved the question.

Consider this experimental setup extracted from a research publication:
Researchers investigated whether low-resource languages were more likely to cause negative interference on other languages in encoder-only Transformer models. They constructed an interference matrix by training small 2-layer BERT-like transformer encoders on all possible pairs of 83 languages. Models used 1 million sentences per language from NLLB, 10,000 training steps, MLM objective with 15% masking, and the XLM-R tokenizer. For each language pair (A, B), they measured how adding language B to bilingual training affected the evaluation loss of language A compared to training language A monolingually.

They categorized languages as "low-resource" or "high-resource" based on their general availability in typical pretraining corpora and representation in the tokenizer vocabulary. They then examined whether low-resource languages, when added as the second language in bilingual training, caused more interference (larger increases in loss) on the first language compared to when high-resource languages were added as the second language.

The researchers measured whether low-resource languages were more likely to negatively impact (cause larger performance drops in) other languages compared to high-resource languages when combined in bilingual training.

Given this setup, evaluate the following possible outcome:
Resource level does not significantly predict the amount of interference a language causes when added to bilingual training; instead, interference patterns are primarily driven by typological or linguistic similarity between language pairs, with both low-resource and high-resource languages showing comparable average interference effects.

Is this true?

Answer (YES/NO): NO